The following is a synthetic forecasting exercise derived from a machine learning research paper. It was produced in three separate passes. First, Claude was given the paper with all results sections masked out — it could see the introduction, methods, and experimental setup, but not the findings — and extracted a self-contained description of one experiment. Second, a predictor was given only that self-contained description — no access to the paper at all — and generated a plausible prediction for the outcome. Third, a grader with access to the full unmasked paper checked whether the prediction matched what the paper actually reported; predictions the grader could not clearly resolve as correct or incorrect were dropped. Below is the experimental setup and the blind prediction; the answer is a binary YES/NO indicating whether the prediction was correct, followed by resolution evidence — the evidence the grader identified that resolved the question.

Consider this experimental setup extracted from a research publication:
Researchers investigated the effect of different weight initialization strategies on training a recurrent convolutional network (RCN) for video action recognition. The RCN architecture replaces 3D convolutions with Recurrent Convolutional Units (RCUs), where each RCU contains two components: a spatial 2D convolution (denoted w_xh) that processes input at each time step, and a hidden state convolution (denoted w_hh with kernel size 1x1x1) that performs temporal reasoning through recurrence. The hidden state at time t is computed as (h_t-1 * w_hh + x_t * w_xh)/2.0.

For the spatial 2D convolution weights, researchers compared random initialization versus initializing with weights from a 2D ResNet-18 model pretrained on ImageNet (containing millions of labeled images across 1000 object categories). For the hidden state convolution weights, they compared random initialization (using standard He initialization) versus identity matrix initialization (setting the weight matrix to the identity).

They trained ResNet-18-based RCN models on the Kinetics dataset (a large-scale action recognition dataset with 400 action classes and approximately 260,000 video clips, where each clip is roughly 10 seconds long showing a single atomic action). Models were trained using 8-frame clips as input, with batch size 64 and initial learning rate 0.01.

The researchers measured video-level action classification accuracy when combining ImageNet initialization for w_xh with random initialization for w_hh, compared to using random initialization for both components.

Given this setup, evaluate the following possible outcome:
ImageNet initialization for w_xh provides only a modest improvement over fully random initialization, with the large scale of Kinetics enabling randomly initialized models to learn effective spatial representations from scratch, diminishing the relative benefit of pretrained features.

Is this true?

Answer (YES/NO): YES